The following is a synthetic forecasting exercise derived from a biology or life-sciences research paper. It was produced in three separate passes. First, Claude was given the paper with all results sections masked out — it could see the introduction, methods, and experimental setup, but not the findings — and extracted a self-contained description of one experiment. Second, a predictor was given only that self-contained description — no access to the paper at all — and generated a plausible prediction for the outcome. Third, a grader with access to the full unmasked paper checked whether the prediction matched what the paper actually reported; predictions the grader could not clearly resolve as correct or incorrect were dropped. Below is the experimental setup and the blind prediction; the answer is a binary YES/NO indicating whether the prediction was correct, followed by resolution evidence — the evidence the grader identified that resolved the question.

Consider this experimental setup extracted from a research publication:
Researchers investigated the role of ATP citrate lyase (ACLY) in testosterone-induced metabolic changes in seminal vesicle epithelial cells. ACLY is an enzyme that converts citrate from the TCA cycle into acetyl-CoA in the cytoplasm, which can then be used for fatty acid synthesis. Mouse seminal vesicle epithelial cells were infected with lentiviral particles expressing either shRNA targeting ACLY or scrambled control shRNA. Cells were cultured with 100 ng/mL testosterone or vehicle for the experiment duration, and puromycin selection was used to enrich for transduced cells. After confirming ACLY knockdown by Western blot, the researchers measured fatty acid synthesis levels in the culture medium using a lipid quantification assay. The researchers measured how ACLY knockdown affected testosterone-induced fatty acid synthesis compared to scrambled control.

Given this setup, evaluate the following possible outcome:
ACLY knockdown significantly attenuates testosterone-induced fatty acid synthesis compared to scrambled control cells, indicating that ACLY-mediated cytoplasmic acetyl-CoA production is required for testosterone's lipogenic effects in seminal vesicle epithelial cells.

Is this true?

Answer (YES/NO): YES